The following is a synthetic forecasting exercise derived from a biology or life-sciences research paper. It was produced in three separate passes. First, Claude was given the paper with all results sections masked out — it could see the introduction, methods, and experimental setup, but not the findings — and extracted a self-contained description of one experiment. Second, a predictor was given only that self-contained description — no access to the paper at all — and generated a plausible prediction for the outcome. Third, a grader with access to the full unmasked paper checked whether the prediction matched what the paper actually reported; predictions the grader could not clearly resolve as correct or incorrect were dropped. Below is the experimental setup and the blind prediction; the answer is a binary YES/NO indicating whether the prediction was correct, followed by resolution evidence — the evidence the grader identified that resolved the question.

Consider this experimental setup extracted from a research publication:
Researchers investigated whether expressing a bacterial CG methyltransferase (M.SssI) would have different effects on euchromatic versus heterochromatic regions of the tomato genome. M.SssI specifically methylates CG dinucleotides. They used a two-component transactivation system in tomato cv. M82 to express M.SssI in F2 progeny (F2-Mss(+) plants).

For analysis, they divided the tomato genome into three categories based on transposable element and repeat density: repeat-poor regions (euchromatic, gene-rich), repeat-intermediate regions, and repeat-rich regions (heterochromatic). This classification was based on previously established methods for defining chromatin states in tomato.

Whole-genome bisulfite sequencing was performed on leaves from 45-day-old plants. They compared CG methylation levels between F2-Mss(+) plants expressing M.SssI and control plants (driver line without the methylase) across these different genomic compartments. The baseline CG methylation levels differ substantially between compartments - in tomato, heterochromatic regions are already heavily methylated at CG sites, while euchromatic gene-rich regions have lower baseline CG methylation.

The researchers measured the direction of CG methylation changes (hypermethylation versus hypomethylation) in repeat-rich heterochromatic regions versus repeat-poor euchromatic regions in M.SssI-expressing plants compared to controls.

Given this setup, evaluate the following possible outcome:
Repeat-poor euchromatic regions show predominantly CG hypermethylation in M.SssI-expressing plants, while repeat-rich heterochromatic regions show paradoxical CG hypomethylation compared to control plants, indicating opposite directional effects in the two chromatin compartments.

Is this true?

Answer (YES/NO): YES